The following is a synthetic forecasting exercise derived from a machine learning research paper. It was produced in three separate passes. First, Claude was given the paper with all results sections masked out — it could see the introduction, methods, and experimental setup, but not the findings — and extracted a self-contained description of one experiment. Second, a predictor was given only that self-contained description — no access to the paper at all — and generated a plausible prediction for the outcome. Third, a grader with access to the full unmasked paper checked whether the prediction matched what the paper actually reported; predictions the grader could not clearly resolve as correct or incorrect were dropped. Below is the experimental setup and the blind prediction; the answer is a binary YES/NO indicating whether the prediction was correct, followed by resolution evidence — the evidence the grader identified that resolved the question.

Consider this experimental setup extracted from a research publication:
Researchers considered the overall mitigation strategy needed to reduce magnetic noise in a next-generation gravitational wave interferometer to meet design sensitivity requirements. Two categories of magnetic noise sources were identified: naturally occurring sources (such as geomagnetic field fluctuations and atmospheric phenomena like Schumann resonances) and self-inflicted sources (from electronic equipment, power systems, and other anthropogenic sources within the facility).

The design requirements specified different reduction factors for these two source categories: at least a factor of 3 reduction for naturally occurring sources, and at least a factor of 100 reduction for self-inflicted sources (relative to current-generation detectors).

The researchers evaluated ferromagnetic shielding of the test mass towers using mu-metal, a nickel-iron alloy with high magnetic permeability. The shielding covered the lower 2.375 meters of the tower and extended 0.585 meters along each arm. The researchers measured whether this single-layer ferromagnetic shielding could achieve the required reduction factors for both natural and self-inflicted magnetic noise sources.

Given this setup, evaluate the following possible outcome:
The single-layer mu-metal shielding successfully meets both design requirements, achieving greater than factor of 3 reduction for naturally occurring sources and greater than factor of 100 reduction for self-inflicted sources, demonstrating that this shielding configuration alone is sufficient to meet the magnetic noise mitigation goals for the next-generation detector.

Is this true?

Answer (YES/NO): NO